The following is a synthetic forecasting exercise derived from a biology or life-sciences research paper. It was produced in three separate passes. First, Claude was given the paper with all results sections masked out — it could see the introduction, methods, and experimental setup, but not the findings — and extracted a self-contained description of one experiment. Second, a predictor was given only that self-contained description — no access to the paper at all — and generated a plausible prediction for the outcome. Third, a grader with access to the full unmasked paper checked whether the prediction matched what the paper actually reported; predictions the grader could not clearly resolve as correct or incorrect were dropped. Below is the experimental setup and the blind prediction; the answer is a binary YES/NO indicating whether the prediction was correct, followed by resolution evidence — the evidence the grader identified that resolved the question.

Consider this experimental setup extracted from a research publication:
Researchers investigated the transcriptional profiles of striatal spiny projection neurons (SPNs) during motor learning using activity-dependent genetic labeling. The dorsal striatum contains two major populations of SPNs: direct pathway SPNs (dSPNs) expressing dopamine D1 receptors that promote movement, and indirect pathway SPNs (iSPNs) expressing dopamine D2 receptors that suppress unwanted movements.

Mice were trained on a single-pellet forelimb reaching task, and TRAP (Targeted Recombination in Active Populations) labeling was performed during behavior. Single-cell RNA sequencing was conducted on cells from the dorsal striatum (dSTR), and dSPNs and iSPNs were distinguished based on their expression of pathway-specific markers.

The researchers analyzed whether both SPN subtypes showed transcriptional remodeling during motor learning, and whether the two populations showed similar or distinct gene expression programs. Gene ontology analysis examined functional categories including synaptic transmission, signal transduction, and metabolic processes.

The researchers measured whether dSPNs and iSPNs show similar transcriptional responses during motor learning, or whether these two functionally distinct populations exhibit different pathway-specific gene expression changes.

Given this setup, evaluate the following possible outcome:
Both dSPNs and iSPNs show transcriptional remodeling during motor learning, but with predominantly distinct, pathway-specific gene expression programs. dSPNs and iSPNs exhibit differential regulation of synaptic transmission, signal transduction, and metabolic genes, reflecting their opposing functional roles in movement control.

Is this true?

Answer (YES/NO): NO